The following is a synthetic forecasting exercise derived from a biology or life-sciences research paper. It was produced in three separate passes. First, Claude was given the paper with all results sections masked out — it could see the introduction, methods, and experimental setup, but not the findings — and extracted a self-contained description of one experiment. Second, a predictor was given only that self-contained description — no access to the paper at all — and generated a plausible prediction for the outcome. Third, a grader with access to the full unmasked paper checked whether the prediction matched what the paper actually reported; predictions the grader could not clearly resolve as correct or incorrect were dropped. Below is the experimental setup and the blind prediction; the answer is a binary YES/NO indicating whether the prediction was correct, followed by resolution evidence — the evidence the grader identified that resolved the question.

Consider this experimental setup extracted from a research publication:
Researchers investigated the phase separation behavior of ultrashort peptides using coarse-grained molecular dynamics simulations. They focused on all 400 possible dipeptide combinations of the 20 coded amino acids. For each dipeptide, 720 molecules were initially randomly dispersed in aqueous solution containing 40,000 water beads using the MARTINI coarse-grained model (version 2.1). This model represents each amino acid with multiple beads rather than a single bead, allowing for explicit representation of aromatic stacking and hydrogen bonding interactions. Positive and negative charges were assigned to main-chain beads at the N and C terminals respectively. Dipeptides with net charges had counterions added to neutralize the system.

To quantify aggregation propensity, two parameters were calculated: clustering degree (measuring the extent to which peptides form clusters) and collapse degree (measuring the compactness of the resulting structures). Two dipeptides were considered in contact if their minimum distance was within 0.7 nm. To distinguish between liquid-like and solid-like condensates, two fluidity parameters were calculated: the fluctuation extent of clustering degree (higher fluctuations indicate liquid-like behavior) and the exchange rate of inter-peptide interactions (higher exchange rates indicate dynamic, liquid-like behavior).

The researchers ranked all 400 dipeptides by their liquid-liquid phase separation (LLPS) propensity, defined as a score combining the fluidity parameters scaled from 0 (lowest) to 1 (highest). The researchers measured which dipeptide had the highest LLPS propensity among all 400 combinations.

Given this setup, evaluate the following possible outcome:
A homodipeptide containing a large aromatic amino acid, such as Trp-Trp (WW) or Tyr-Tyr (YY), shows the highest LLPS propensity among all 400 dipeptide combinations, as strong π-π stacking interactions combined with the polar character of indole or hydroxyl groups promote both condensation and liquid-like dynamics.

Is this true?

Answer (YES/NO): NO